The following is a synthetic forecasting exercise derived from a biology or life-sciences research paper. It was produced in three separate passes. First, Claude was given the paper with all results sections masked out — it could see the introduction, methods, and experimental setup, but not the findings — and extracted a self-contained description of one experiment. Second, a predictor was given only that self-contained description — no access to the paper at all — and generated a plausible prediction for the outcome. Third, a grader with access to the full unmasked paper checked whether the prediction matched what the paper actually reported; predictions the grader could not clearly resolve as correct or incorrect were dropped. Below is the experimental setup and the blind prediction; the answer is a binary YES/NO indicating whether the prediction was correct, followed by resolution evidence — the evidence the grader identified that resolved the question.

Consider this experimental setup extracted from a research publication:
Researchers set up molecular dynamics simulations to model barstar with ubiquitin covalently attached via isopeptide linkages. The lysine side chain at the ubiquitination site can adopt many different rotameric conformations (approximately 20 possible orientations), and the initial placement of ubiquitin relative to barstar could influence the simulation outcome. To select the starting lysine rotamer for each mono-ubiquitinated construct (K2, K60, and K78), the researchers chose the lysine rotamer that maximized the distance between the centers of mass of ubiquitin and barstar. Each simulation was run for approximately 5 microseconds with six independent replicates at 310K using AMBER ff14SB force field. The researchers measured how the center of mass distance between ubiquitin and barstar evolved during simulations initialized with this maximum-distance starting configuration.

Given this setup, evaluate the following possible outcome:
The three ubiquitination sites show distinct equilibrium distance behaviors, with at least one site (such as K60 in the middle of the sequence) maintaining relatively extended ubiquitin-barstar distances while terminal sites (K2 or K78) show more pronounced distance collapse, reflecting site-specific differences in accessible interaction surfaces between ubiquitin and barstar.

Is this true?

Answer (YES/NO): NO